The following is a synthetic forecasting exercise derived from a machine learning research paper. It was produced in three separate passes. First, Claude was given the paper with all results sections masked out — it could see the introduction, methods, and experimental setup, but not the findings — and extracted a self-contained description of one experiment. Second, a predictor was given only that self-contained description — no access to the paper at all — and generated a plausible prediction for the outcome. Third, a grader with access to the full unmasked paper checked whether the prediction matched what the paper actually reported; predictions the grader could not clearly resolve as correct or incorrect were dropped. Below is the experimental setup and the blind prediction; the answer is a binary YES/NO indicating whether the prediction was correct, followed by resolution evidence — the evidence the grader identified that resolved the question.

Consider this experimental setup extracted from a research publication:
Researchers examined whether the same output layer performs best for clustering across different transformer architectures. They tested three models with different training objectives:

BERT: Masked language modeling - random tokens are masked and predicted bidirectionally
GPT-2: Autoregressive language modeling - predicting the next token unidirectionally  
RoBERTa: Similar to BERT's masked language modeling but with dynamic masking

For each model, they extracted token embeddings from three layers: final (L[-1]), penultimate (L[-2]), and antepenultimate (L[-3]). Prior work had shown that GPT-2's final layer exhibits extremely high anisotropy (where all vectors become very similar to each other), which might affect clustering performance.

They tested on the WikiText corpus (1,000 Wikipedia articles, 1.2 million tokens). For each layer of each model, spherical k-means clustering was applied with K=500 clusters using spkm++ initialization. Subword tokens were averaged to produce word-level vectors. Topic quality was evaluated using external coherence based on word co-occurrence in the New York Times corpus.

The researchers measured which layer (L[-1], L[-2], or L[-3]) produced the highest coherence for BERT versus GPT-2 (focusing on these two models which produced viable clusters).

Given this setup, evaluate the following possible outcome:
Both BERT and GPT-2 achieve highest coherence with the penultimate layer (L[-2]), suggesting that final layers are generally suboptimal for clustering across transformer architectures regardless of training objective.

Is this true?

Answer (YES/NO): NO